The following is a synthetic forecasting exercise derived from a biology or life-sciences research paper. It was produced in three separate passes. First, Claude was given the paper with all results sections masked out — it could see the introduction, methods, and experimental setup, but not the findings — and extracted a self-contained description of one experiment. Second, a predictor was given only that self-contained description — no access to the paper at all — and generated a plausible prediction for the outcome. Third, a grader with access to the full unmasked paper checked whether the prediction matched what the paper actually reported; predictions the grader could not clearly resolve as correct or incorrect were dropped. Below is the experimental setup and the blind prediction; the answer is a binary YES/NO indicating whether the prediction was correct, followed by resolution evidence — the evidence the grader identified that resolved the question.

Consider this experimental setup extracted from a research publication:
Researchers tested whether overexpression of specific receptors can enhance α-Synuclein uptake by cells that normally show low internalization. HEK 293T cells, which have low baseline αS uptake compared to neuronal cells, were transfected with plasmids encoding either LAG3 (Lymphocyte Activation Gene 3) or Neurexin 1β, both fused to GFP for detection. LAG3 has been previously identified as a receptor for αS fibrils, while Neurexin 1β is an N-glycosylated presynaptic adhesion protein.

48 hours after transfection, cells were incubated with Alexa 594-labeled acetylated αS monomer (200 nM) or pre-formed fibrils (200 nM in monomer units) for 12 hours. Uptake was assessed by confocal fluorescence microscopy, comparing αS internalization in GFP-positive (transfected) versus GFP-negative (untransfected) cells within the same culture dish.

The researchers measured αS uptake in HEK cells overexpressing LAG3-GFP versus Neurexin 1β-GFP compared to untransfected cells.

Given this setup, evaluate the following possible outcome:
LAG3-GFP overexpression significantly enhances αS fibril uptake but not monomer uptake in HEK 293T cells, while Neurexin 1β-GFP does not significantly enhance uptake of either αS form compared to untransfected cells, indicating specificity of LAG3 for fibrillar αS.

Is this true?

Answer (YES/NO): NO